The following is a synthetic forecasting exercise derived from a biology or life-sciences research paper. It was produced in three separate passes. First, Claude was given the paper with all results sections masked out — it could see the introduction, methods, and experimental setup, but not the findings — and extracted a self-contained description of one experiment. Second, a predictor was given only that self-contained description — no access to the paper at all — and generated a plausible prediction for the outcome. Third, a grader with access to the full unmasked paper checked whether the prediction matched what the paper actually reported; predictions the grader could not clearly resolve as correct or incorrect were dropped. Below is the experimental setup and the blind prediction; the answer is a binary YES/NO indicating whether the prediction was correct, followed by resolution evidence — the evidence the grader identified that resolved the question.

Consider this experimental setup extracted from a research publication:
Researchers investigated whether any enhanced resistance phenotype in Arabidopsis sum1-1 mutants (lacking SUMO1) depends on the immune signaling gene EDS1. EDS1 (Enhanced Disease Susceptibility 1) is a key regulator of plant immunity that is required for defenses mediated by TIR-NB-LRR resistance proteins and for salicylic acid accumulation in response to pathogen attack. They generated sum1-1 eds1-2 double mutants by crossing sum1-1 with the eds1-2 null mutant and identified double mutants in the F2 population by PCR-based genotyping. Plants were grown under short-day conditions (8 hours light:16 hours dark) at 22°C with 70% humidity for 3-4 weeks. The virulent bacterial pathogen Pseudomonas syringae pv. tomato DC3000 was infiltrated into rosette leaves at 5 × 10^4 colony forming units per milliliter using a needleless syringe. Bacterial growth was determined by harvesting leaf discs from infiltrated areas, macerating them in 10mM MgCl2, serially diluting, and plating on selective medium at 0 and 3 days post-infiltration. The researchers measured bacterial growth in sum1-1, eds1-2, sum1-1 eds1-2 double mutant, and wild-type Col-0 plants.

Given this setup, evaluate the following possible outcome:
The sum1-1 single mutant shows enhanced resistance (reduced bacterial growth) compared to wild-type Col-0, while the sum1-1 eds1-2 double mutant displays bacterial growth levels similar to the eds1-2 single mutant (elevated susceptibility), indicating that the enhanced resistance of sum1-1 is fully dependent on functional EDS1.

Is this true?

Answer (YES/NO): YES